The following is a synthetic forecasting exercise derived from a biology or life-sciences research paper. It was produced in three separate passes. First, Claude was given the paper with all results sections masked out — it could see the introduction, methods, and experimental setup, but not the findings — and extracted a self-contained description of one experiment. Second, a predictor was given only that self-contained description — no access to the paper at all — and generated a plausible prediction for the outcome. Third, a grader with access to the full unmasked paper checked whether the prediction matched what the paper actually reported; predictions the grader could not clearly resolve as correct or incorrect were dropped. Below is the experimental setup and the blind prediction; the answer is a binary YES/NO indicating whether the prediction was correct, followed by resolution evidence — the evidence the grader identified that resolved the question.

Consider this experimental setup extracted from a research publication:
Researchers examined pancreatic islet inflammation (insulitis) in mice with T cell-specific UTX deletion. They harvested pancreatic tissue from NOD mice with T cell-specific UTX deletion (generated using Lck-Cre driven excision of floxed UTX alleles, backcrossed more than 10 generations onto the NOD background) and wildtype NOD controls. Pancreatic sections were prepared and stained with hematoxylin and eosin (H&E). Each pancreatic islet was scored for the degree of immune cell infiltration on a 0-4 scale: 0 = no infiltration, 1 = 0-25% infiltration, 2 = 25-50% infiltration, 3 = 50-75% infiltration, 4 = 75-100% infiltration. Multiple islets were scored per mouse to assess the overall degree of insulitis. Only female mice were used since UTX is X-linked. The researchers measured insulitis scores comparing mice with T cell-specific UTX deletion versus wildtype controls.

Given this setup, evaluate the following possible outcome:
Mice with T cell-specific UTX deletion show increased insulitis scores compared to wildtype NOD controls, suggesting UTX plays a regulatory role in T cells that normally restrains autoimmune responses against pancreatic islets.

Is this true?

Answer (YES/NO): NO